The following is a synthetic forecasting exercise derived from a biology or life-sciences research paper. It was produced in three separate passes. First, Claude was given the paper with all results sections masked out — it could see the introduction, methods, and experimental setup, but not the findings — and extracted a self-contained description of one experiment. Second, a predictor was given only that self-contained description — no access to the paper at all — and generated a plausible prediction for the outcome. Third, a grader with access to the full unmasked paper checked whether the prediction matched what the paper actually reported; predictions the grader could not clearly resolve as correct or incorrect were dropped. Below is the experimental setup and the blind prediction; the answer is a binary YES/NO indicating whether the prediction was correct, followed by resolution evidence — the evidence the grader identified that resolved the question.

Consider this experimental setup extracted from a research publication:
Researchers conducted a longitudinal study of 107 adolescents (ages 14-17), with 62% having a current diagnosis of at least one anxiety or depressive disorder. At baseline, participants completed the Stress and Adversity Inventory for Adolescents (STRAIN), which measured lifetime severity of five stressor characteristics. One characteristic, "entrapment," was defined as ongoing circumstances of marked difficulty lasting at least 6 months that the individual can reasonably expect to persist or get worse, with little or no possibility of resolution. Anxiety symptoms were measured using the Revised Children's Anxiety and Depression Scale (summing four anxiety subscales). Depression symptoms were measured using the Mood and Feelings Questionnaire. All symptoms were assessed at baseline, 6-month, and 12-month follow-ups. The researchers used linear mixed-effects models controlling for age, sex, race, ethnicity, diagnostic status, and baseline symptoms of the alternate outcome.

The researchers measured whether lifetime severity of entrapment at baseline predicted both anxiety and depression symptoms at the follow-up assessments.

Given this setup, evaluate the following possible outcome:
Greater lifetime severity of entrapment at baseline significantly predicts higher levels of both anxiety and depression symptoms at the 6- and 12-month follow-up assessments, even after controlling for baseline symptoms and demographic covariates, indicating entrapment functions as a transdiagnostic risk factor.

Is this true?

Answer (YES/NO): YES